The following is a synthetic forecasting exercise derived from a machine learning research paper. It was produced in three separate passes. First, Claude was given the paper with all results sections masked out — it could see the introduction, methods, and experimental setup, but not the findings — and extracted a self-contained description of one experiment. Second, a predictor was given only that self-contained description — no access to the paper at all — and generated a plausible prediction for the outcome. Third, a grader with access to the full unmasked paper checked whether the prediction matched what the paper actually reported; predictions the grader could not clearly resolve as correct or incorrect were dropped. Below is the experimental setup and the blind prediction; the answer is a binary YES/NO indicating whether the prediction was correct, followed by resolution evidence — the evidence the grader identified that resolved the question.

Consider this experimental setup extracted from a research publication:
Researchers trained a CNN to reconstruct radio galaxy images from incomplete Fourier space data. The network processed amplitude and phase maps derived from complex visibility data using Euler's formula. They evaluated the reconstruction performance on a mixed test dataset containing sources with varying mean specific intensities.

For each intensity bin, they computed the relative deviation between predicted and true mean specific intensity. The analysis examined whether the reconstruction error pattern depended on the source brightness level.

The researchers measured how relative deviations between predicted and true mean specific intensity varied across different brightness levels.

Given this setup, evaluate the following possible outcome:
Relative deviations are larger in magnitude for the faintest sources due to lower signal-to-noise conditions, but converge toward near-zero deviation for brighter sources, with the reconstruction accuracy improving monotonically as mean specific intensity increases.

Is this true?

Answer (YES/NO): NO